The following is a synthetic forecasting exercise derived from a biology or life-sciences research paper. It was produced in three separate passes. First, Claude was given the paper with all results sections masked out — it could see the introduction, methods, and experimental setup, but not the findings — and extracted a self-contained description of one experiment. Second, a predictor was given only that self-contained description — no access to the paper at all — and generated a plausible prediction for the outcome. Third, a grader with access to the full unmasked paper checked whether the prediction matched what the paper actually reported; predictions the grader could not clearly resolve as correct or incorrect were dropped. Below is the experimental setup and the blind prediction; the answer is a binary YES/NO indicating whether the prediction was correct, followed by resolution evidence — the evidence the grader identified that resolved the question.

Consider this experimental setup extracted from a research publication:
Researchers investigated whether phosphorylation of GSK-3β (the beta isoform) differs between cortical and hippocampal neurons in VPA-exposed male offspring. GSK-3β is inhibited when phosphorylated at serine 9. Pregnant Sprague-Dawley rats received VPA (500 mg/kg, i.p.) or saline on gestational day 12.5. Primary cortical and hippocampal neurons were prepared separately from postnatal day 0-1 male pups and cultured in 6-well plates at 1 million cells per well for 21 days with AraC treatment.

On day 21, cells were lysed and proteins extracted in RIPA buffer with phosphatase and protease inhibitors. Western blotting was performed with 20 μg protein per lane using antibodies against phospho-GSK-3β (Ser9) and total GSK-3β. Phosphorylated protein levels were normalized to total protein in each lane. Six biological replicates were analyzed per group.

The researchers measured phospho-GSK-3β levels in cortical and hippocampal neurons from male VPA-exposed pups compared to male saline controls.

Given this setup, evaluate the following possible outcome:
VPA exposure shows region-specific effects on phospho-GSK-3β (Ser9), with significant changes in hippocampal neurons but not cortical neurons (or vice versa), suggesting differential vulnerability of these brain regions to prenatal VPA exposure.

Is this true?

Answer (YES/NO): YES